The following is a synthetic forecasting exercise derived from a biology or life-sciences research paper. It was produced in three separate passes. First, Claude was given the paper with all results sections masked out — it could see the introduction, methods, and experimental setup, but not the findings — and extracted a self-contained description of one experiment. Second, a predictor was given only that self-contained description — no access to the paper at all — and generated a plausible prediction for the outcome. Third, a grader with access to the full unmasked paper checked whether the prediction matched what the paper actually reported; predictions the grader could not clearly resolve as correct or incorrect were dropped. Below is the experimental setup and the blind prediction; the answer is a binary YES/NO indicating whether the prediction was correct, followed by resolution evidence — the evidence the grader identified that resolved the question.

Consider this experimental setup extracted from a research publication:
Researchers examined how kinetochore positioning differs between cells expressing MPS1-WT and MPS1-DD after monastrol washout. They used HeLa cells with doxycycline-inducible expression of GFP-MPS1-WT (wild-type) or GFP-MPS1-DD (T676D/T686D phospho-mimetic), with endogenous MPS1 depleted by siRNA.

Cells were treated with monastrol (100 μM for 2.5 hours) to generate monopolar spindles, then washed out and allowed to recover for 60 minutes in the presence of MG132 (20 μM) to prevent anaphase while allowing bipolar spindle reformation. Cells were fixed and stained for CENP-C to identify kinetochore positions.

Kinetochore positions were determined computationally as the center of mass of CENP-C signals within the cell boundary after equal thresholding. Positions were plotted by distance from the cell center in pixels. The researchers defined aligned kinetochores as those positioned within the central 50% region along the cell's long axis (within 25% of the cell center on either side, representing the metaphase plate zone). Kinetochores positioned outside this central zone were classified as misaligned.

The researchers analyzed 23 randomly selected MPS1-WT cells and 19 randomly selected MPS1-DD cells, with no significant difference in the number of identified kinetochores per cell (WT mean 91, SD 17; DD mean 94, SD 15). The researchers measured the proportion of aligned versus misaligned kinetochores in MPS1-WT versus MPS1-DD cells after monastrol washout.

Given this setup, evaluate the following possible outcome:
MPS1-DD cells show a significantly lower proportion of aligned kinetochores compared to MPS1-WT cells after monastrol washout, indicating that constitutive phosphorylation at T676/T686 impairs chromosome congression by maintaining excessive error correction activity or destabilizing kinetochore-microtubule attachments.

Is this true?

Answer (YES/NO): YES